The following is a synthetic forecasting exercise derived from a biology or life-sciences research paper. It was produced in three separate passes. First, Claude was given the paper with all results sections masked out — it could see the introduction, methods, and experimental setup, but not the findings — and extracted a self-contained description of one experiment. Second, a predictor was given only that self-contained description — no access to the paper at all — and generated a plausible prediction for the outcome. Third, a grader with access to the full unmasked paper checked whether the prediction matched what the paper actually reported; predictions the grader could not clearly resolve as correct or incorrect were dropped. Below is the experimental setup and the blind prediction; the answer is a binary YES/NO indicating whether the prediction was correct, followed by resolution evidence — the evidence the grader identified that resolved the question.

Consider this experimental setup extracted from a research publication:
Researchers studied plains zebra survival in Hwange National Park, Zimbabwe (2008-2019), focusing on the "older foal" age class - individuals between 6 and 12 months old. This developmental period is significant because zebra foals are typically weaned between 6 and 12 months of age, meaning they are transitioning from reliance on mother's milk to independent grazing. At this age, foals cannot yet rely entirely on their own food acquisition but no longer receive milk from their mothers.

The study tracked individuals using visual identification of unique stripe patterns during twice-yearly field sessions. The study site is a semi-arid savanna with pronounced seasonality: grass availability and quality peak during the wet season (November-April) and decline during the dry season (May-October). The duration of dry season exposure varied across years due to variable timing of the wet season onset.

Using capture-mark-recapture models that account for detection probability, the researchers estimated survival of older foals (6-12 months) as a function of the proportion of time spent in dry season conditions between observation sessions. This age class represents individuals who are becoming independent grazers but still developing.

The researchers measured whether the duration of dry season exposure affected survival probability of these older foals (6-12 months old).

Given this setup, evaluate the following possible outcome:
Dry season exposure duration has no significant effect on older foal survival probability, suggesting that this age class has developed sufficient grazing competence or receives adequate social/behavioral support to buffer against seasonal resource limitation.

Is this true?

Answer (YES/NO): NO